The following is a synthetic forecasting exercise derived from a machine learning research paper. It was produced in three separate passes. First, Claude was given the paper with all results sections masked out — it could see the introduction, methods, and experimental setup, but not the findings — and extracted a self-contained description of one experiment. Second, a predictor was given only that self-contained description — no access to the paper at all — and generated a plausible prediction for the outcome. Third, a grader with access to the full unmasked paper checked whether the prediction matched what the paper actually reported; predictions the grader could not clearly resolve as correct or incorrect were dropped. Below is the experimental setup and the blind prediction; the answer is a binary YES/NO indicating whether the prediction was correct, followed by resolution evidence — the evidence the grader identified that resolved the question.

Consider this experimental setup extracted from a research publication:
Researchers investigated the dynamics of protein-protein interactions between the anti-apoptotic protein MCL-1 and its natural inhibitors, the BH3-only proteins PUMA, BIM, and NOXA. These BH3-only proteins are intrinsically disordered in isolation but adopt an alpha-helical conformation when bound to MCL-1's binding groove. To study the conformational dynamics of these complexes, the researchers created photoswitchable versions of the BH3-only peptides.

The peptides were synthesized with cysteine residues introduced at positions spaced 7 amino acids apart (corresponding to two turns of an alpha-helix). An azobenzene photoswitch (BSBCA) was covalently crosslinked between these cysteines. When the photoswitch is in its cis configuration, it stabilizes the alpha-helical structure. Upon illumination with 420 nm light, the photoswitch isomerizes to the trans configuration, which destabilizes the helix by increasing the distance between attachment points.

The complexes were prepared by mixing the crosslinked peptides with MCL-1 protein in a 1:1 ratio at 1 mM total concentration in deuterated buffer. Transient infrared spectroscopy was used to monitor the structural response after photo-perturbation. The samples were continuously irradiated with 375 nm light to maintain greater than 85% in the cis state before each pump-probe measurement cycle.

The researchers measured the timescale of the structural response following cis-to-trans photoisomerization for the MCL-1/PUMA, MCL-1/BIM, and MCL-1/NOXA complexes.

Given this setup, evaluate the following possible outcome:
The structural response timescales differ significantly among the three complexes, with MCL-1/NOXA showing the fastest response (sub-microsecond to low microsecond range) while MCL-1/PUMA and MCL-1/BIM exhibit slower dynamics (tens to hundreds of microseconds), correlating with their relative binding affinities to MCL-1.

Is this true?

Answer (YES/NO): NO